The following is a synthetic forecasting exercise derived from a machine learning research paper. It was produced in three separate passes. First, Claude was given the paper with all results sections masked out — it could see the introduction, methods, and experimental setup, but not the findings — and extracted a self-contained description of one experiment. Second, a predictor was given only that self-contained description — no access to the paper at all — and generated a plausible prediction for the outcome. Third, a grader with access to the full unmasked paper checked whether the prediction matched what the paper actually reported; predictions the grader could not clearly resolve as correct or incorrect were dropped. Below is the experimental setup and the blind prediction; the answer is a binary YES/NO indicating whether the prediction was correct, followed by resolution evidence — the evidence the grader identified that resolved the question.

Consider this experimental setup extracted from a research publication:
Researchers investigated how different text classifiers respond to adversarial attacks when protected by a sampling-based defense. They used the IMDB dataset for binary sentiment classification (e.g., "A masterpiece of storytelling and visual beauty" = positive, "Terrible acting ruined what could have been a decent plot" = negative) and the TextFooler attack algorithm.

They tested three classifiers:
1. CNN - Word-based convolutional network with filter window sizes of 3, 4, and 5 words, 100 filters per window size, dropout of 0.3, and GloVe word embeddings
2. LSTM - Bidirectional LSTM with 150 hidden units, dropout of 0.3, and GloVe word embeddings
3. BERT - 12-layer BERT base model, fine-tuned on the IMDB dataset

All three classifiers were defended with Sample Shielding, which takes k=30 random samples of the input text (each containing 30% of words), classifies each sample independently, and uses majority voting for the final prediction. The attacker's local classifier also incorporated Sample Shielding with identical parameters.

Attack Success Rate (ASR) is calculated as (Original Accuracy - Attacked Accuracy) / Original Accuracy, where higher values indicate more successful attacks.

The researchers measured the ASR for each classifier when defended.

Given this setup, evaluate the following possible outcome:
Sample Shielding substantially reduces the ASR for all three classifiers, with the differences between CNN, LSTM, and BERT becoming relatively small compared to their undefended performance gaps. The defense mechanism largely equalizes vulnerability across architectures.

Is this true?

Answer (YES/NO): NO